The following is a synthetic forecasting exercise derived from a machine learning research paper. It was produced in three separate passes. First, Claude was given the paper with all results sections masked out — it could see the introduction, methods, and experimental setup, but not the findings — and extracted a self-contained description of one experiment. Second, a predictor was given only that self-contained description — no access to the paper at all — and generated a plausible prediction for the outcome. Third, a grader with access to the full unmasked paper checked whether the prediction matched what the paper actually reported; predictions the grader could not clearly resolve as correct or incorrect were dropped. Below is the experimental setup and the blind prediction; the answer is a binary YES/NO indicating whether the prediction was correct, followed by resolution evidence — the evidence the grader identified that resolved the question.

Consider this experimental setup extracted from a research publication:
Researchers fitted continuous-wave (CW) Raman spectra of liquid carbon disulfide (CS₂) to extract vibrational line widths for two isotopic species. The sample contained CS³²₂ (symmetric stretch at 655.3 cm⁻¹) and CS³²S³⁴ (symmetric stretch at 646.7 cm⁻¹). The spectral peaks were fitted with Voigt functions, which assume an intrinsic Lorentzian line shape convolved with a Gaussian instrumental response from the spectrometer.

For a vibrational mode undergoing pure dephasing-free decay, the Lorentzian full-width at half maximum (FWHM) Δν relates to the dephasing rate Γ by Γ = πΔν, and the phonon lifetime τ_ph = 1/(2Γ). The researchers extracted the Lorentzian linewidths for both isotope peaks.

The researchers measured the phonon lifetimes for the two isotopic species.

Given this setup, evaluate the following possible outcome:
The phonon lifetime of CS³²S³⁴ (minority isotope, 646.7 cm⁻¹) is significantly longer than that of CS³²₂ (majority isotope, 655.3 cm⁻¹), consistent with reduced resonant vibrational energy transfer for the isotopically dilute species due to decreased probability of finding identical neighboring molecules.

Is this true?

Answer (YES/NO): NO